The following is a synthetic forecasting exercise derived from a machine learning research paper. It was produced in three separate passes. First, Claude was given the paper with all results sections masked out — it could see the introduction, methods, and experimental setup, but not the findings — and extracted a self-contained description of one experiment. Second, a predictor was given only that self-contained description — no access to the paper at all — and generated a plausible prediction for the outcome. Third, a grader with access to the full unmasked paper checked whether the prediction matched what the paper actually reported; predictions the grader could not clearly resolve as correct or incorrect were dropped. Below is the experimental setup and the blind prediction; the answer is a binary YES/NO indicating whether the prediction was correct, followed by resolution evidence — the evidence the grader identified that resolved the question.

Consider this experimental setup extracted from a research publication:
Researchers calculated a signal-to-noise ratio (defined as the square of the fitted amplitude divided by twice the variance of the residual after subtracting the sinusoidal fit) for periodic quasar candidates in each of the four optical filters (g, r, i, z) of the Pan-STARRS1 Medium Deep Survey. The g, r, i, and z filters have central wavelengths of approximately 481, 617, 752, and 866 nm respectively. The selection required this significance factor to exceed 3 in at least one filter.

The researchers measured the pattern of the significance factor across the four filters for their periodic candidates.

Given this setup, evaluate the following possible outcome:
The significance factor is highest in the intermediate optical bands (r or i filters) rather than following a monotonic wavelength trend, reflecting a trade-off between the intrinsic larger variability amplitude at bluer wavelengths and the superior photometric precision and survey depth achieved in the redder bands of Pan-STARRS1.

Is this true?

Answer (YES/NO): NO